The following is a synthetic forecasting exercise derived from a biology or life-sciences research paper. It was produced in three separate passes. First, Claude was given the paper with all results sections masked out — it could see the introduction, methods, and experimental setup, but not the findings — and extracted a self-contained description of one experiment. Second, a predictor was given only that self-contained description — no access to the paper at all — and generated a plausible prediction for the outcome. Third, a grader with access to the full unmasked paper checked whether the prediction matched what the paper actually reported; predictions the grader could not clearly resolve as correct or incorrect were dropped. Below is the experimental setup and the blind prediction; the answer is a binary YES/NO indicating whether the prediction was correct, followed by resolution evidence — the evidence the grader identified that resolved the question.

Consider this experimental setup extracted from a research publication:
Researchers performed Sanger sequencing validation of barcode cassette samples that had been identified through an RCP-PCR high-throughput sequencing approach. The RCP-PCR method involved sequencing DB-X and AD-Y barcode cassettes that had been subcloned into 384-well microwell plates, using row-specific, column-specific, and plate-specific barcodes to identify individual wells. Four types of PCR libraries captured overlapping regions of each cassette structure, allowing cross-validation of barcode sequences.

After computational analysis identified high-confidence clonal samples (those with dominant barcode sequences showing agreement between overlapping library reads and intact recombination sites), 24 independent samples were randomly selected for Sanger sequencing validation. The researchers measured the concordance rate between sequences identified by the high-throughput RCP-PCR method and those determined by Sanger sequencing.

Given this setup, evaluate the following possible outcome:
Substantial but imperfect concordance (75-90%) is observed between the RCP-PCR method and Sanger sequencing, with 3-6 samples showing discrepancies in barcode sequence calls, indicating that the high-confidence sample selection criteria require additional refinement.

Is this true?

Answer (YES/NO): NO